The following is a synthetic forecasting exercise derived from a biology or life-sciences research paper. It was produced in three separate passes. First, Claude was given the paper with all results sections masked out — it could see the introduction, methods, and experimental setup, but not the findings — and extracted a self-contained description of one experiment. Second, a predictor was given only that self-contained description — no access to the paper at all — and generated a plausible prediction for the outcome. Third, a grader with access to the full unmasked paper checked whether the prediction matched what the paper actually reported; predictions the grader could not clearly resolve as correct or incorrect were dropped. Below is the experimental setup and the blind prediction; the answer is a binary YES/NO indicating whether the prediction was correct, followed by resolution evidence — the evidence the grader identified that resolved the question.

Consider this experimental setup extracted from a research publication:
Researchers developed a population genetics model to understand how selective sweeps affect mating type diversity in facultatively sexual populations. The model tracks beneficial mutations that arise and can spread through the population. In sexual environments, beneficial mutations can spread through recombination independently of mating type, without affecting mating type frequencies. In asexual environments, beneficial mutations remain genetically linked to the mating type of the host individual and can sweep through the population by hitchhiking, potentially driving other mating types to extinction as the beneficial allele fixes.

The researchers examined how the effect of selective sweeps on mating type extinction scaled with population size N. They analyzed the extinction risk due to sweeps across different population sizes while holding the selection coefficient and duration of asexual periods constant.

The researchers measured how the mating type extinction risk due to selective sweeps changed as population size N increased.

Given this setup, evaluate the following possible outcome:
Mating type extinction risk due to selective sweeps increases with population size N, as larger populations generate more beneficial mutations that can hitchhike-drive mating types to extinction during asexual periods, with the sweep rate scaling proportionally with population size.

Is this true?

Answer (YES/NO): NO